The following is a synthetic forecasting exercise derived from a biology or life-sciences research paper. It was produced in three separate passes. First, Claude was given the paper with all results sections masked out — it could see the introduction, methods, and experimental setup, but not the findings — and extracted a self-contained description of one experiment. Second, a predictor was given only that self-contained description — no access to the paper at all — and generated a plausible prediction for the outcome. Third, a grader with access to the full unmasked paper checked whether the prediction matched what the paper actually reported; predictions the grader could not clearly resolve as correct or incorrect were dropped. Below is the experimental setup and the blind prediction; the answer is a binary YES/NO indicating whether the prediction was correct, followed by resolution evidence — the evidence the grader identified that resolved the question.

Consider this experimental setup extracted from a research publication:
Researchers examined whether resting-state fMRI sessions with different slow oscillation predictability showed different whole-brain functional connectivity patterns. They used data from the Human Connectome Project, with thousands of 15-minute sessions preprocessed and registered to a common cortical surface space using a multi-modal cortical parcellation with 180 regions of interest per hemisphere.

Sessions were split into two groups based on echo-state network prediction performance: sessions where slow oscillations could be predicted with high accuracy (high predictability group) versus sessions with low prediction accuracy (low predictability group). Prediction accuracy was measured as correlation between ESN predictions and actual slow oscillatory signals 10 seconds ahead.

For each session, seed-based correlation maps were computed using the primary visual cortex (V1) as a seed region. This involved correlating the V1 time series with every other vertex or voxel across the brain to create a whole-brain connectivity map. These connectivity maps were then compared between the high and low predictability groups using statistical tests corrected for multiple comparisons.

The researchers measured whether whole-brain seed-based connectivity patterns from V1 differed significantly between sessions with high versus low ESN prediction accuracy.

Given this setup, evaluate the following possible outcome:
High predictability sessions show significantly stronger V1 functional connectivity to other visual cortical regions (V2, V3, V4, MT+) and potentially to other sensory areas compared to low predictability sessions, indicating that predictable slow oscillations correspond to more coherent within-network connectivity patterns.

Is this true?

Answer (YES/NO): NO